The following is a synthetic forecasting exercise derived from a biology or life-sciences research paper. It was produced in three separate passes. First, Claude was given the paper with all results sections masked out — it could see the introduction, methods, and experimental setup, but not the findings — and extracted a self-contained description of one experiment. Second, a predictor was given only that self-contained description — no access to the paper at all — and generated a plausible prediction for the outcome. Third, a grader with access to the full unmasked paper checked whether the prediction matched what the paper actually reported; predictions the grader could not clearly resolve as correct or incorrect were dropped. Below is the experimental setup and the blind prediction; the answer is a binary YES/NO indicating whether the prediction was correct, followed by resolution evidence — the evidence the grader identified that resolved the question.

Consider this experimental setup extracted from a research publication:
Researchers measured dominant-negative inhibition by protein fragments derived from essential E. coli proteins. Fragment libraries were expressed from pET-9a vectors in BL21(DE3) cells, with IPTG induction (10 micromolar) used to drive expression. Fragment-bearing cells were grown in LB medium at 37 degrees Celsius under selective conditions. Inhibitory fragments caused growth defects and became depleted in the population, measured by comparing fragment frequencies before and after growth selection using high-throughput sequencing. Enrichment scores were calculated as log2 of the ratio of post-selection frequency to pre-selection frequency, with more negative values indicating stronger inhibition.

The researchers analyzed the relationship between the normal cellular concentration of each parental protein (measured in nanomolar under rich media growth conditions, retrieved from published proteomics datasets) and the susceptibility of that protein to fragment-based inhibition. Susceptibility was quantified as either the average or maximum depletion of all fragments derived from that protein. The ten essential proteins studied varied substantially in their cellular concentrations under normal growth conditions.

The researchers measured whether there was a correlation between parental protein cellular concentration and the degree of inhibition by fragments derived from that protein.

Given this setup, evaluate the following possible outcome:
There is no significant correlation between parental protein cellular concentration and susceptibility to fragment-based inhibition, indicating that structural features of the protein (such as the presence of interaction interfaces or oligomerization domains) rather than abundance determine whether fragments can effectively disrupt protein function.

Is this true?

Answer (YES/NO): NO